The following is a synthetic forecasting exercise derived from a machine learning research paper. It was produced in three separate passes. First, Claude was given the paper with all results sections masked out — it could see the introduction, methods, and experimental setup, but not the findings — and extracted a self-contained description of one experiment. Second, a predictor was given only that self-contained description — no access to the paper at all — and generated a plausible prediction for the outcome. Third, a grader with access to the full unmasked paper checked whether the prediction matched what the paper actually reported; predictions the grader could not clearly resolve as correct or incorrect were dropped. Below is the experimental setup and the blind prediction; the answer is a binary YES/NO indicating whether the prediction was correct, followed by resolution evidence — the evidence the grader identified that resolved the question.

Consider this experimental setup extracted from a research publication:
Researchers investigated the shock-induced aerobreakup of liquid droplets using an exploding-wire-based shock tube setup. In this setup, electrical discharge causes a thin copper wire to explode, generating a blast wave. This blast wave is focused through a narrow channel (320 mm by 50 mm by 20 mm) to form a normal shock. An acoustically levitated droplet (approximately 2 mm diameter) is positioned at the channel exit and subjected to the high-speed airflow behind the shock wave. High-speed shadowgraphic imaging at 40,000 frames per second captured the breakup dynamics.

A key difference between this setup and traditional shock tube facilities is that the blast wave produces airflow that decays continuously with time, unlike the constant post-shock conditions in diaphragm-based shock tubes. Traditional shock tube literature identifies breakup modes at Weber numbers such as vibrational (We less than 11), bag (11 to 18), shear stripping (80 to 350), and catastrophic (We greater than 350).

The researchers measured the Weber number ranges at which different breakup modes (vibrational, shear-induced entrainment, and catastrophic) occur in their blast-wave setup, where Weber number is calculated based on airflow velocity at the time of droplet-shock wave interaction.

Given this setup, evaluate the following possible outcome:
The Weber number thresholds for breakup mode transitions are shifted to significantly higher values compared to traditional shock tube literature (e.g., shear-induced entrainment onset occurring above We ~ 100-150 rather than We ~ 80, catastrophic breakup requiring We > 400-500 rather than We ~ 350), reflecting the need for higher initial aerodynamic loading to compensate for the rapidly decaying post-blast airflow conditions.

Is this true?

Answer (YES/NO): NO